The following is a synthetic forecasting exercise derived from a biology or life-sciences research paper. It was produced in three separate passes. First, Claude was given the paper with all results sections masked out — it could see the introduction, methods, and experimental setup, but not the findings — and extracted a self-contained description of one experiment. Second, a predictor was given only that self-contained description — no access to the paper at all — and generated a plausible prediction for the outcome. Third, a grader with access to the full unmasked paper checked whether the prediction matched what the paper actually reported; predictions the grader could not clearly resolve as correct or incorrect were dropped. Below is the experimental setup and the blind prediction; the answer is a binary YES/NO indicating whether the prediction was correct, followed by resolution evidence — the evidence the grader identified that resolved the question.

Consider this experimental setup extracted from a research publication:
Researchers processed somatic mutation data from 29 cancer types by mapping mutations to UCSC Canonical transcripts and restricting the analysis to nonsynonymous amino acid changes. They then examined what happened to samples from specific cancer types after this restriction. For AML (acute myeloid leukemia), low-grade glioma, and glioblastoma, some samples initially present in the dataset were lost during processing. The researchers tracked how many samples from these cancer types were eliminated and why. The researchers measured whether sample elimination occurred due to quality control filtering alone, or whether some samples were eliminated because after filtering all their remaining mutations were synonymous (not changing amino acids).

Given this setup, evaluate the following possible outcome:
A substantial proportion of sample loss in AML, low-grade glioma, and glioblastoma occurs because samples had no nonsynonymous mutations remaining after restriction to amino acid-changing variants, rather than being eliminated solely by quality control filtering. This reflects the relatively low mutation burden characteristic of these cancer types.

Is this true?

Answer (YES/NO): YES